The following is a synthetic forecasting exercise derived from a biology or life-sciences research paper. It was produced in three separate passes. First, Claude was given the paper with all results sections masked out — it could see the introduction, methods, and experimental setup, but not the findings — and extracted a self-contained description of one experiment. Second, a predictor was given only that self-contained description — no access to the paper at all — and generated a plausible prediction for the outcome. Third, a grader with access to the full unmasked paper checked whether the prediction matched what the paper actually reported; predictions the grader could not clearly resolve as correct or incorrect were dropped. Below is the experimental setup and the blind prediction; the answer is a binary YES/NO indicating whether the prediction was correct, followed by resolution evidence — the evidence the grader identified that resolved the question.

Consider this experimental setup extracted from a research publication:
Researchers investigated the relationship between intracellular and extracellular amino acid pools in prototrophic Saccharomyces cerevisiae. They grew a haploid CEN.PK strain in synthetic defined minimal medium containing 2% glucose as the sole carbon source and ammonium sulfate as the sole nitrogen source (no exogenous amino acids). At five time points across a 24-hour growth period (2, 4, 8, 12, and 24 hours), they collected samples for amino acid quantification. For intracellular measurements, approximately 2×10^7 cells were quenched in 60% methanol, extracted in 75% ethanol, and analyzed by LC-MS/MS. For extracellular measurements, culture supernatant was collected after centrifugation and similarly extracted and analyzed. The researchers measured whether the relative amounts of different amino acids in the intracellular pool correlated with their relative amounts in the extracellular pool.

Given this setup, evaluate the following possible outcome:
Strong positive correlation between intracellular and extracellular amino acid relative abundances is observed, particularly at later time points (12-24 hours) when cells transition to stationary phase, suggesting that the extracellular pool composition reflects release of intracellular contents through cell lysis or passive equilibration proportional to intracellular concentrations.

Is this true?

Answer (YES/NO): NO